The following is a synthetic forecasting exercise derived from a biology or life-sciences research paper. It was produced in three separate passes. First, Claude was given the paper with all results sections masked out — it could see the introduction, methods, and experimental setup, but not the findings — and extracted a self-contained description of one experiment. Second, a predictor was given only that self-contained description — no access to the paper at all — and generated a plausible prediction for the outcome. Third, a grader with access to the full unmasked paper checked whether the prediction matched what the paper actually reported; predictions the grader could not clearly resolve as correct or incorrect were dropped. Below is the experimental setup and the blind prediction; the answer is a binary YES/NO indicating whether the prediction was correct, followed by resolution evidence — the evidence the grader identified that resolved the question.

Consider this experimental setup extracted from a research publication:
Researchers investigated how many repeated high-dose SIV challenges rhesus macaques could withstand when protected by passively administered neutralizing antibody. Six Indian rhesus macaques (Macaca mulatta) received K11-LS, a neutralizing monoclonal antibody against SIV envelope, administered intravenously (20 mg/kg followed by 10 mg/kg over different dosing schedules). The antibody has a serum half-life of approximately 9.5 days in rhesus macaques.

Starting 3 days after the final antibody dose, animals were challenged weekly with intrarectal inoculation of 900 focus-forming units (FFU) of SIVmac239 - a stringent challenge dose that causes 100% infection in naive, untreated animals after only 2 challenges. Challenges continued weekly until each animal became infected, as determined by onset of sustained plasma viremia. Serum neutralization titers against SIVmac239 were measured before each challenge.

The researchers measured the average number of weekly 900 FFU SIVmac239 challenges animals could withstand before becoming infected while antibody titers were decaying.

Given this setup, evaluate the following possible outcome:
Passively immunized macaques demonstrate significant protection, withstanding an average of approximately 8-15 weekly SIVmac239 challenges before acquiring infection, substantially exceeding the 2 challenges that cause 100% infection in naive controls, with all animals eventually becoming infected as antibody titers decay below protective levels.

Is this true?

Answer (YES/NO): NO